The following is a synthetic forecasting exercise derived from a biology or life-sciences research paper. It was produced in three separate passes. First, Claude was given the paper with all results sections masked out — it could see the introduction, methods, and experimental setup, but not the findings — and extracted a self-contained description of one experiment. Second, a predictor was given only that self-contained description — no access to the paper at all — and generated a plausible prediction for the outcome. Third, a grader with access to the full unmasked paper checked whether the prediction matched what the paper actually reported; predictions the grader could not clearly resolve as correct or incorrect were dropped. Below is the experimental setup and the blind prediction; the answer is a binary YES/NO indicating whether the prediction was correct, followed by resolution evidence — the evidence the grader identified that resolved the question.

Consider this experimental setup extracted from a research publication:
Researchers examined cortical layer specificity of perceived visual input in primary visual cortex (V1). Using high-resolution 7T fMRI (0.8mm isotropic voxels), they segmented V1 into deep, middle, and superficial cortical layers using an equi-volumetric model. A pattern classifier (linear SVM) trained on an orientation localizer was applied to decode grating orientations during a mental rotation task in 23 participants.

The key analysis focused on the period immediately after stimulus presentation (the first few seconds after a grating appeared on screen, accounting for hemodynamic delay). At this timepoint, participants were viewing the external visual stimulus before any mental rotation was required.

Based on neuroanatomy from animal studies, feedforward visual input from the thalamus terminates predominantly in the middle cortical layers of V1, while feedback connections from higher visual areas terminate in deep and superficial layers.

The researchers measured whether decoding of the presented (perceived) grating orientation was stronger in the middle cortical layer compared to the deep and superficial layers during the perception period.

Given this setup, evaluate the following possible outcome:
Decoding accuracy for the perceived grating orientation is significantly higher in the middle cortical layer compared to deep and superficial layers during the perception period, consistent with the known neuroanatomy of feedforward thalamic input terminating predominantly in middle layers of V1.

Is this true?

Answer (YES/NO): NO